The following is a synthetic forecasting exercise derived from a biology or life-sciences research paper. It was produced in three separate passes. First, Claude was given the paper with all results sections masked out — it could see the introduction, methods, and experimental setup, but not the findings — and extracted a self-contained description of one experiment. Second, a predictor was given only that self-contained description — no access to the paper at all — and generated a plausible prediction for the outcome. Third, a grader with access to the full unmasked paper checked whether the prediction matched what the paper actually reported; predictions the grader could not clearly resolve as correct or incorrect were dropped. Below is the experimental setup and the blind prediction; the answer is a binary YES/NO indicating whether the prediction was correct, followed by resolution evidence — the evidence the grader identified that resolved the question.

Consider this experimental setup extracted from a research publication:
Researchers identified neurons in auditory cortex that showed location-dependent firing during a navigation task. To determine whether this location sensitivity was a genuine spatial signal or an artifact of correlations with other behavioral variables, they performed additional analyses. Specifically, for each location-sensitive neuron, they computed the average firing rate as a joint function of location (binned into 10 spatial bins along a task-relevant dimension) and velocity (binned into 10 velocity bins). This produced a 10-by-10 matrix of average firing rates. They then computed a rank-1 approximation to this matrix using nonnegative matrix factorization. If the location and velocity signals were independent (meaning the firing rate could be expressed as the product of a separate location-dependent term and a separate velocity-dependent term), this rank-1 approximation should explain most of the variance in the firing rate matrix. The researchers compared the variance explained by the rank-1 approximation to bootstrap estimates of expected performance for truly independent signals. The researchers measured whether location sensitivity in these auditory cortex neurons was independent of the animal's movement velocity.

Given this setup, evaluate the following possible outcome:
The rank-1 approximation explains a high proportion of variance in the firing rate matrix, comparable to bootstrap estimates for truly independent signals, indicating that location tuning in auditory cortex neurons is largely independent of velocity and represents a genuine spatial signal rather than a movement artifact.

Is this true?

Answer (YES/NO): YES